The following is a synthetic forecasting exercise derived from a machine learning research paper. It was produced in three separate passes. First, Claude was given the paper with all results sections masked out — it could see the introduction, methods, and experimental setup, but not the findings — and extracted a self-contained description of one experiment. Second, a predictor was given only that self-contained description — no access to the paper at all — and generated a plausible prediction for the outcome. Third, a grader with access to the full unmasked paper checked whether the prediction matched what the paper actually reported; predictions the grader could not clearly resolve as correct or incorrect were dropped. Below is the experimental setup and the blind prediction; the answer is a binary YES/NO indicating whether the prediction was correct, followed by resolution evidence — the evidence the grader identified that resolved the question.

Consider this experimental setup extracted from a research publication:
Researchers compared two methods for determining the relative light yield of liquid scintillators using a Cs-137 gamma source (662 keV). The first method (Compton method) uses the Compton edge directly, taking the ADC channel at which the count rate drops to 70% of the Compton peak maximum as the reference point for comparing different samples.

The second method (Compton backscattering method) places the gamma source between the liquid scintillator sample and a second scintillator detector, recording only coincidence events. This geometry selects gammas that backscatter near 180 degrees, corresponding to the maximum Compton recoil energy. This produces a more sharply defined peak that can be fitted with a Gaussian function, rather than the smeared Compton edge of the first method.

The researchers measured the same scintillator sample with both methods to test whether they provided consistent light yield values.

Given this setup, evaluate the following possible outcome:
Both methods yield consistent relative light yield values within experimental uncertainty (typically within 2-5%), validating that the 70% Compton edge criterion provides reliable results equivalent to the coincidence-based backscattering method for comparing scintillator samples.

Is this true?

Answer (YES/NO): YES